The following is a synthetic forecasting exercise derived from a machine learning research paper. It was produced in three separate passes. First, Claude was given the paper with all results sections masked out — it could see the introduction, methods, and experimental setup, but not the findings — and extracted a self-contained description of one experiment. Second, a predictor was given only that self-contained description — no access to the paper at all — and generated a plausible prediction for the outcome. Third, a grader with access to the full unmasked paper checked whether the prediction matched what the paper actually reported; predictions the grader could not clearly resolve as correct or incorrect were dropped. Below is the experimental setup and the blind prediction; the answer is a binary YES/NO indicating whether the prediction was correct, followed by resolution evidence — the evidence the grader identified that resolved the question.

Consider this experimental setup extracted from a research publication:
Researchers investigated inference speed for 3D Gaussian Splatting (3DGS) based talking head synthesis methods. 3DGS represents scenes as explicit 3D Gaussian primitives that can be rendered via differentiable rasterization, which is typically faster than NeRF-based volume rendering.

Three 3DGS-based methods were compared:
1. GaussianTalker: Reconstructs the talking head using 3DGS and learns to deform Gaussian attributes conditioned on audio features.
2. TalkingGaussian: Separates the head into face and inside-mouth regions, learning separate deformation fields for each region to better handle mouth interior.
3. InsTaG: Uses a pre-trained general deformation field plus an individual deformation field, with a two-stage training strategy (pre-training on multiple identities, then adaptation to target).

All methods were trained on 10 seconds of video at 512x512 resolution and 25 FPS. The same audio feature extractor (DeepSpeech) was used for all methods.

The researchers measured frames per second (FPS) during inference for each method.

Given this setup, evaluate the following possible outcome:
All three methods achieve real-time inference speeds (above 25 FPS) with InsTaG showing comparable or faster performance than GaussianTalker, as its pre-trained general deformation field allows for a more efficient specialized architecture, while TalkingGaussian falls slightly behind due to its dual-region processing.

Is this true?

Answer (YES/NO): NO